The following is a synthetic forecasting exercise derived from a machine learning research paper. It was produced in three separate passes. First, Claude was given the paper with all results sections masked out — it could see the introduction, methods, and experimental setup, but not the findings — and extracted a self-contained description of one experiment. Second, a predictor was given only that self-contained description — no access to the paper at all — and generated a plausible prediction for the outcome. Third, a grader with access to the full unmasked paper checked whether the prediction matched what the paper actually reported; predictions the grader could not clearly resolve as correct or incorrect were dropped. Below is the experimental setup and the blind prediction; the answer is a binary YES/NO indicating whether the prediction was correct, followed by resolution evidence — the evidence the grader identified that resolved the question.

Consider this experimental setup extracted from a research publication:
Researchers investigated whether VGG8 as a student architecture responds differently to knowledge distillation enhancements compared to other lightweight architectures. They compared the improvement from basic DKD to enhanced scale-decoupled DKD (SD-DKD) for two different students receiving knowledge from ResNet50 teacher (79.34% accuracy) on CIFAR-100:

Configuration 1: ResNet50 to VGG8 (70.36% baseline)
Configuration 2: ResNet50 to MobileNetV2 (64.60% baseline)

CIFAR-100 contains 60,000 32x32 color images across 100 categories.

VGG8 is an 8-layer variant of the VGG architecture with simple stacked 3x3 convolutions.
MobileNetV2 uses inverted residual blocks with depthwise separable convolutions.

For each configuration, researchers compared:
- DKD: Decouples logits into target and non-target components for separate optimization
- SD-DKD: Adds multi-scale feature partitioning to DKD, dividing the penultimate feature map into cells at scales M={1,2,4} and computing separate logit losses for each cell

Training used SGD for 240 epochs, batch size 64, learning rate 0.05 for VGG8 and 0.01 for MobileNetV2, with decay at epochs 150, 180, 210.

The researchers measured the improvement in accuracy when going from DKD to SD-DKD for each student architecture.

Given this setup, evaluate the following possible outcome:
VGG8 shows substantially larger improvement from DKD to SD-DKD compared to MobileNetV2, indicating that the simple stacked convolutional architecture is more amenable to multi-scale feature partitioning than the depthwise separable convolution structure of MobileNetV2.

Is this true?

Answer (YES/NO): NO